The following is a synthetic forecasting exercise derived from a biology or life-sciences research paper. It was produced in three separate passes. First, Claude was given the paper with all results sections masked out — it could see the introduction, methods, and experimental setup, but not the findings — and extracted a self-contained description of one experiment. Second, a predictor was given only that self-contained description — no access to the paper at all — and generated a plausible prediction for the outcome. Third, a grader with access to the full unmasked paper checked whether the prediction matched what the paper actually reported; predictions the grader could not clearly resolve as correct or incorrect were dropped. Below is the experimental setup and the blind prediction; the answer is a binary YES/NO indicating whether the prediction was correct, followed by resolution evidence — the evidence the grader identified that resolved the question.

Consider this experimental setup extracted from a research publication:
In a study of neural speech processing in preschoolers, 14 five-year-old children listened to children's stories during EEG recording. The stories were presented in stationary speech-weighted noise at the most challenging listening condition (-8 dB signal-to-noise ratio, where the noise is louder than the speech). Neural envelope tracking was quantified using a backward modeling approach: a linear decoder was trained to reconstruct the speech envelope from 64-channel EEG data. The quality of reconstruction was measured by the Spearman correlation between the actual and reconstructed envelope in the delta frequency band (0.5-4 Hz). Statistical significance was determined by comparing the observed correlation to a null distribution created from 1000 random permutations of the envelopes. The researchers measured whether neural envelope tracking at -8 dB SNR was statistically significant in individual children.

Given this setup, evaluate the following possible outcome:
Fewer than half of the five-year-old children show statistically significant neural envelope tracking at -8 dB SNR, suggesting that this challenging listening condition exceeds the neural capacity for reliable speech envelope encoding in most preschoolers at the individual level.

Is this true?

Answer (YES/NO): NO